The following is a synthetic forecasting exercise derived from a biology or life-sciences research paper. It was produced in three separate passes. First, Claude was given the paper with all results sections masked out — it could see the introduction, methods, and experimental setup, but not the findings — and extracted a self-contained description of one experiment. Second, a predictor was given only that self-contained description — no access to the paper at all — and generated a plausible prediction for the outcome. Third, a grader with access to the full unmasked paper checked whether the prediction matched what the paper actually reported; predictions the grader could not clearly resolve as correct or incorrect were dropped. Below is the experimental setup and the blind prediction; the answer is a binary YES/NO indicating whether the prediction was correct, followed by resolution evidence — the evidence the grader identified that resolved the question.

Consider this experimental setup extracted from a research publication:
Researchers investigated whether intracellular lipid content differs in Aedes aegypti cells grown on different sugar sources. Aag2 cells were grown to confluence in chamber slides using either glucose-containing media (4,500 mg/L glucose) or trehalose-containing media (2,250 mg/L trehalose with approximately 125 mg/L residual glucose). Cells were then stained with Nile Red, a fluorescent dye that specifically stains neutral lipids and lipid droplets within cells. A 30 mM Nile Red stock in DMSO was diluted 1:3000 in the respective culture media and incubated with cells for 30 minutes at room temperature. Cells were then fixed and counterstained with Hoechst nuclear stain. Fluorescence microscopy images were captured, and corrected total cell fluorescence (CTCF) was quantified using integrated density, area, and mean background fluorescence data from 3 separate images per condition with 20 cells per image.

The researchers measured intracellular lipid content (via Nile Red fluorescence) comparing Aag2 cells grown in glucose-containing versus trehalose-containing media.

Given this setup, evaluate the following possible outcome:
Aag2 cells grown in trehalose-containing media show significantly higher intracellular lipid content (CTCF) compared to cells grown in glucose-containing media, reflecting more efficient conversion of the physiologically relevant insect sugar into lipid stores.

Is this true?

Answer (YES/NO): YES